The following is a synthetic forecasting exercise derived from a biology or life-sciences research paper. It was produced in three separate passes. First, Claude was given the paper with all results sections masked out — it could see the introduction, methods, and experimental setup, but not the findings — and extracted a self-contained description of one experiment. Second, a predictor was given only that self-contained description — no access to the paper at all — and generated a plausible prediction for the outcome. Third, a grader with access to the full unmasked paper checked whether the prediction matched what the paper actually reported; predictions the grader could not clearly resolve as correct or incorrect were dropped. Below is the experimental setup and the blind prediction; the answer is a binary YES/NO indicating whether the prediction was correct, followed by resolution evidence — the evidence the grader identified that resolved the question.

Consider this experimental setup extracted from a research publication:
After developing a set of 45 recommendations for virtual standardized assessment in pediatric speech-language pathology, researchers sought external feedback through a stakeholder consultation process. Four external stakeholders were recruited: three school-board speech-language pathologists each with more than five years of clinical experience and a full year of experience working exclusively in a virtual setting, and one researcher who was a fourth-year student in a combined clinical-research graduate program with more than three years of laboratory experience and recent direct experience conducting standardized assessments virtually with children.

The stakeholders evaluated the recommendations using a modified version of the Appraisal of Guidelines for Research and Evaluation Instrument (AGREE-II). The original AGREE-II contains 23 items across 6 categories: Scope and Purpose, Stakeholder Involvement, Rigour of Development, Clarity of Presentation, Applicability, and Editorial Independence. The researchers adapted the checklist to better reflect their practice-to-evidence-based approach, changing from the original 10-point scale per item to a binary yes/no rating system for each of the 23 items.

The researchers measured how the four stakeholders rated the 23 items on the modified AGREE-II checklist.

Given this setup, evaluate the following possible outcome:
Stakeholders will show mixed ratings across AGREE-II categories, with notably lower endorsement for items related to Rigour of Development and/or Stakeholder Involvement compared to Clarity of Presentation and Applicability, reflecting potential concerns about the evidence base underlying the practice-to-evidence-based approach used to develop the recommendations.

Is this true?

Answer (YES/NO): NO